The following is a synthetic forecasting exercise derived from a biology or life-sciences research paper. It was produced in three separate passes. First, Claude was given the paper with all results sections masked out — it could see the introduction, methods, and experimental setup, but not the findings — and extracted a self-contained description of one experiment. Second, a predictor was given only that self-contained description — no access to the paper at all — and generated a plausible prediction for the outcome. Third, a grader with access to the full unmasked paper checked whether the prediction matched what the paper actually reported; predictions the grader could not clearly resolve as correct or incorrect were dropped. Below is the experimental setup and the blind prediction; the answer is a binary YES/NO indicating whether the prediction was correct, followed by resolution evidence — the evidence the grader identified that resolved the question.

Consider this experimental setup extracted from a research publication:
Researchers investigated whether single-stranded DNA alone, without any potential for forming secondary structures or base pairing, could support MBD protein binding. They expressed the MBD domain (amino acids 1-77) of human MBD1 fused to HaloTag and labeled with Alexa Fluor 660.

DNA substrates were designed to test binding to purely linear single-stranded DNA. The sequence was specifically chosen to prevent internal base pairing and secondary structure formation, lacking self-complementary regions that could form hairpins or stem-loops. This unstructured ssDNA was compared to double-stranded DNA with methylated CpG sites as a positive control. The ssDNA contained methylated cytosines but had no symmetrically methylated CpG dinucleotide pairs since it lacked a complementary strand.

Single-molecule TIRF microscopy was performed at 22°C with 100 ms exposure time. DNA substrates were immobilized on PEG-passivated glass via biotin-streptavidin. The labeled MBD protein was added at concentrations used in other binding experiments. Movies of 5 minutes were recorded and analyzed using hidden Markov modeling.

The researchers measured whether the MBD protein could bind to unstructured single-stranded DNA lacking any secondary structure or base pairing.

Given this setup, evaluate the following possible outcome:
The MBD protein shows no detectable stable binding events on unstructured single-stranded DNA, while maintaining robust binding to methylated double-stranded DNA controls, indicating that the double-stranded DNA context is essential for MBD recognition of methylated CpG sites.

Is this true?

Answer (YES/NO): YES